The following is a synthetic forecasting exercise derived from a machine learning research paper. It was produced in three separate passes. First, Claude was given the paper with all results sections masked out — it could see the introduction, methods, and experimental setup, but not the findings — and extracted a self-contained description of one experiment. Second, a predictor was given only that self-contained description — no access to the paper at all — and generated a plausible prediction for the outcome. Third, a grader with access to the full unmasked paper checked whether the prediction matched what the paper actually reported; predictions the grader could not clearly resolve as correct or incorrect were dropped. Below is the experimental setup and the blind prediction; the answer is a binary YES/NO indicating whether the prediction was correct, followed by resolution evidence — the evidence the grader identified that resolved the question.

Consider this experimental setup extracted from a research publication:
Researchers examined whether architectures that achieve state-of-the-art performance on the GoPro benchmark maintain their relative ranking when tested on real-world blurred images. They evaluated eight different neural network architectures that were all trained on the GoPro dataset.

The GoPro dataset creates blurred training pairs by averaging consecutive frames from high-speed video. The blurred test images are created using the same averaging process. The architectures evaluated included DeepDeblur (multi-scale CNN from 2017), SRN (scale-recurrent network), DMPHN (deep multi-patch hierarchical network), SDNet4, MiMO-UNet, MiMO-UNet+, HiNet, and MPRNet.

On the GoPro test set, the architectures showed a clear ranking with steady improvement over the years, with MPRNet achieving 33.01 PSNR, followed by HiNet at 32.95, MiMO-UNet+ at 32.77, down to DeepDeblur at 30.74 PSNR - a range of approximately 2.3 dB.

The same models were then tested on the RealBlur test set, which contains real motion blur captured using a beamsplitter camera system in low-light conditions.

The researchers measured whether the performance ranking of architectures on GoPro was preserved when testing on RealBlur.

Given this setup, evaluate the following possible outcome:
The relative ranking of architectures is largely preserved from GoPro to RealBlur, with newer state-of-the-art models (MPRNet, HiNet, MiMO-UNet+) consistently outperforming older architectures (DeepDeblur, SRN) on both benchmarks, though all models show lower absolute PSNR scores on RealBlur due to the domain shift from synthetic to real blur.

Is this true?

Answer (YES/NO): NO